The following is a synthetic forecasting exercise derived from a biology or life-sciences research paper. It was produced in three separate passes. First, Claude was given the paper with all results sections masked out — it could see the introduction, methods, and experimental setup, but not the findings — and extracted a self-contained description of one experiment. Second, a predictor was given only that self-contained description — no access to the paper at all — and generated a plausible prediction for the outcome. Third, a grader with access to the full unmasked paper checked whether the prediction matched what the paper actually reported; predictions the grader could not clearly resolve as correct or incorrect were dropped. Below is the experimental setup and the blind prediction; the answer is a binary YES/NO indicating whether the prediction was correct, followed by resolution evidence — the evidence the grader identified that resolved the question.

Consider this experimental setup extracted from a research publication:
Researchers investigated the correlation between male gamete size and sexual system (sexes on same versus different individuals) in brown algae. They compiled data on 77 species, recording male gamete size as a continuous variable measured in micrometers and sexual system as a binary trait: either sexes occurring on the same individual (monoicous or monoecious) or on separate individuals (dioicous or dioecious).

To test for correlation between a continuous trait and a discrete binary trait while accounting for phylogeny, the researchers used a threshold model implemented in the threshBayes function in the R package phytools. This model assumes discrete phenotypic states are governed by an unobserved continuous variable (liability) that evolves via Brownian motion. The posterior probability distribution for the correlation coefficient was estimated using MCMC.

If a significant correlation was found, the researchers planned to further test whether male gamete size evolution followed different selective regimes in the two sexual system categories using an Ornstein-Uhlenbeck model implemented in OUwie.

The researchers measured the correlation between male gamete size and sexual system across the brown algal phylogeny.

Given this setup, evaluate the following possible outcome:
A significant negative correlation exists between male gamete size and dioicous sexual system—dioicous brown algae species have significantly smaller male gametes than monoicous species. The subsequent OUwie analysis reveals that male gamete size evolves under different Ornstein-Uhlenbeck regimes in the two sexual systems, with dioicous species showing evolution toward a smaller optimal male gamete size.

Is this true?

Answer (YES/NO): NO